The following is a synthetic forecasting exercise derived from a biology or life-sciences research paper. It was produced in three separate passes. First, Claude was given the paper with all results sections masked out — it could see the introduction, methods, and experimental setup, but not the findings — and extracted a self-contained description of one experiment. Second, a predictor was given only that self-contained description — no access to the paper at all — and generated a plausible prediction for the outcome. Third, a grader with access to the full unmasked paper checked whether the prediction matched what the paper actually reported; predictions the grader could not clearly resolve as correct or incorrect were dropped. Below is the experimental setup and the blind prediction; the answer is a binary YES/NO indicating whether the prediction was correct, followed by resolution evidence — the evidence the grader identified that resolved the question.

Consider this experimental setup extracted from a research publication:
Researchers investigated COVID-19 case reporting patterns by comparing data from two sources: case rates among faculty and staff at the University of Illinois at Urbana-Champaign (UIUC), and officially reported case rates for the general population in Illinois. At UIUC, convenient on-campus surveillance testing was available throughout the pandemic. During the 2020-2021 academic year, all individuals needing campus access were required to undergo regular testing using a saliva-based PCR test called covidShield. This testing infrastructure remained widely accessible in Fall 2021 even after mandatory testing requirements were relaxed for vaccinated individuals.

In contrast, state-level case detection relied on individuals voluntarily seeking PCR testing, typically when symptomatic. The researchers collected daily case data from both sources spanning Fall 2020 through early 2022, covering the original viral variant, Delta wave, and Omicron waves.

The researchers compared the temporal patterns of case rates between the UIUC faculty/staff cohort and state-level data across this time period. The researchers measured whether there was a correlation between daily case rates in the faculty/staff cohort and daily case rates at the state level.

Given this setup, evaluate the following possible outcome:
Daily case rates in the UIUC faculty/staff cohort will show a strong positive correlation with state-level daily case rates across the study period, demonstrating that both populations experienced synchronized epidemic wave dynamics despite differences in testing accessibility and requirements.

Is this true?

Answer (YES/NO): YES